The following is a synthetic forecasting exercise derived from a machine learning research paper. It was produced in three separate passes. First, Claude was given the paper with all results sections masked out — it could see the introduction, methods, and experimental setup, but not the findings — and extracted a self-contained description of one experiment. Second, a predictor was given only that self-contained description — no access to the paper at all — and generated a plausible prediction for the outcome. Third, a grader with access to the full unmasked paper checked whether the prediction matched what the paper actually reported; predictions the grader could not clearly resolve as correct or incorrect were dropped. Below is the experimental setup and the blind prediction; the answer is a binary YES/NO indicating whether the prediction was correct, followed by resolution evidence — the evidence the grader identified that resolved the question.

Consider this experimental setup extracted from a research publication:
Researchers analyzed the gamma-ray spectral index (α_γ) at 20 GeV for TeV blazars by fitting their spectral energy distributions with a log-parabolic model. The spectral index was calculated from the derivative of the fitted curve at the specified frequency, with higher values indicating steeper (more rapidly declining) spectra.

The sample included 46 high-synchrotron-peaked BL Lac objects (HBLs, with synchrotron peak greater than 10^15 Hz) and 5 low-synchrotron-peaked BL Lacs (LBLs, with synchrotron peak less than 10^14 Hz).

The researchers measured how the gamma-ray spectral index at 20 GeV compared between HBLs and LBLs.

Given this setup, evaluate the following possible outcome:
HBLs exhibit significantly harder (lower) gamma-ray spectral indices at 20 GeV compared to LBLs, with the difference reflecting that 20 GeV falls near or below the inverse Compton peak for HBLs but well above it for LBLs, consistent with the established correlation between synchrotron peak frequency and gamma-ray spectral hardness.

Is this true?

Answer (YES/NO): YES